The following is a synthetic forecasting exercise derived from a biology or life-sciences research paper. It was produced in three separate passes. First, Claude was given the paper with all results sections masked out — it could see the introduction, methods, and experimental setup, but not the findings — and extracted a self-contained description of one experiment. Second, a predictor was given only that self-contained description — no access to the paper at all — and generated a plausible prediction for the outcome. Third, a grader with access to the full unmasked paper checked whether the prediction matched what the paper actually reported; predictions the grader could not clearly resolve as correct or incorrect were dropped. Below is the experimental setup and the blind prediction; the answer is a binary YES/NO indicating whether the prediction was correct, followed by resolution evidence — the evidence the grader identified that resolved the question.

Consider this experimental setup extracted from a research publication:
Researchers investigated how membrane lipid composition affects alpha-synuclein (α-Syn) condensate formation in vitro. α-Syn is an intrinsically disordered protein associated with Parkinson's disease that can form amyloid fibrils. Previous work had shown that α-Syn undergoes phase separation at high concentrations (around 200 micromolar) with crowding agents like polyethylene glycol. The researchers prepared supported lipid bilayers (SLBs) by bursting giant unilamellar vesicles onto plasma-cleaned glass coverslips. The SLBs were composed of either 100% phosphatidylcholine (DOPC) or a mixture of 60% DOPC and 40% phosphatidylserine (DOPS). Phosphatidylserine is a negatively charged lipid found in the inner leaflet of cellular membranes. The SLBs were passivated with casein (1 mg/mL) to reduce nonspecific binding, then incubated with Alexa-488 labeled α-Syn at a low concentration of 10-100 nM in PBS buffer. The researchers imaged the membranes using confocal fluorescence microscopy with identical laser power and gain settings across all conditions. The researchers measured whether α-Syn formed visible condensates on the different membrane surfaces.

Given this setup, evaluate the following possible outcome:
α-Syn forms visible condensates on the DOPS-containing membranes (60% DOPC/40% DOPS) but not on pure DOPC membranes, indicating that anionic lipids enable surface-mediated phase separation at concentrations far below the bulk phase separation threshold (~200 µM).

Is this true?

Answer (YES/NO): YES